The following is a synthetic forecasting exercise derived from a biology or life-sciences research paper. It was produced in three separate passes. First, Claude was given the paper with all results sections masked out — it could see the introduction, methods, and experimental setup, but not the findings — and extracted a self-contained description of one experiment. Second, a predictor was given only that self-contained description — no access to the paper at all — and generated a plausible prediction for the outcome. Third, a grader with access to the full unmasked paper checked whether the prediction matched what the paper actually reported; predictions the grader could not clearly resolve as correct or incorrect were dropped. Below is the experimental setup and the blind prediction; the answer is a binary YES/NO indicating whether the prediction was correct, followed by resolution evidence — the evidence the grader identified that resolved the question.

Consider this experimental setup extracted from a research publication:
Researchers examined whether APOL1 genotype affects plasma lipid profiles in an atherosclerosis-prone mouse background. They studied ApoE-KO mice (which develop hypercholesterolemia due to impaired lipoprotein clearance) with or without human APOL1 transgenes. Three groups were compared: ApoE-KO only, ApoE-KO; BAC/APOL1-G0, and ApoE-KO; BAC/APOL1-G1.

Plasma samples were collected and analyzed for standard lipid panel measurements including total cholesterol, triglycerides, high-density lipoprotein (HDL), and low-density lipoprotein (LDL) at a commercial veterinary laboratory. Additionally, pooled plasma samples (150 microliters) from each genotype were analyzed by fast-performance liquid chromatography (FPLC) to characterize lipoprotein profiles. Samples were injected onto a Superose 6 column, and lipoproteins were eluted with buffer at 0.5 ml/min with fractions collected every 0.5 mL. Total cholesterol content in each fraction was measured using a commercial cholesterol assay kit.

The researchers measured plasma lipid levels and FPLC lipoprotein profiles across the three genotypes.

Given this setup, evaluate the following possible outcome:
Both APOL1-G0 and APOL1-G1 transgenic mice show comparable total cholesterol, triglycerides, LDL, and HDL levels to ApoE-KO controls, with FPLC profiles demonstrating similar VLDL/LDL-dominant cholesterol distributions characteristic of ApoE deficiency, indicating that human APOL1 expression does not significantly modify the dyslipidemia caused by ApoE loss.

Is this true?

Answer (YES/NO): YES